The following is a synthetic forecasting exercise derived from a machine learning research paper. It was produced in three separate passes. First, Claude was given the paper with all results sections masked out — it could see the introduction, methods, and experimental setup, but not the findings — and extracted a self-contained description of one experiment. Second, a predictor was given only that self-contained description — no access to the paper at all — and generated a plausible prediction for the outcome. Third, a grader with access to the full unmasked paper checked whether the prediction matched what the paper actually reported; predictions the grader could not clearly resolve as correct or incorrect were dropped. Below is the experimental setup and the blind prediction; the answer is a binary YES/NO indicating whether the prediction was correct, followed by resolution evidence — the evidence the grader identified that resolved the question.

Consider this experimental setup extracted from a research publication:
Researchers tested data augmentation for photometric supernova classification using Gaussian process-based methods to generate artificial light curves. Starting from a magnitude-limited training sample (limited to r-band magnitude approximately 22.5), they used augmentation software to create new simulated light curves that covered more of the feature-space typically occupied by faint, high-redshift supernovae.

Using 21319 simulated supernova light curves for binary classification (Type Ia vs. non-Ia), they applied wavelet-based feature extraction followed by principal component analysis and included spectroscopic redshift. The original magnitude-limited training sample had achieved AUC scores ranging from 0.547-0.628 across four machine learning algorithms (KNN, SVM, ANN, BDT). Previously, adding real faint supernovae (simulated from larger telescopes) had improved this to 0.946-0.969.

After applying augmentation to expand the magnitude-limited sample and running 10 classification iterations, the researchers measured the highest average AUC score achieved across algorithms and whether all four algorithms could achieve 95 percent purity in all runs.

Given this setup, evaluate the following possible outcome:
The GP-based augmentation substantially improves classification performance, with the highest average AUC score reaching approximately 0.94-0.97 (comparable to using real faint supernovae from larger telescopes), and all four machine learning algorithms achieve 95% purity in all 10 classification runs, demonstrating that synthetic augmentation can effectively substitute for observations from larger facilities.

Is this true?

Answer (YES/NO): NO